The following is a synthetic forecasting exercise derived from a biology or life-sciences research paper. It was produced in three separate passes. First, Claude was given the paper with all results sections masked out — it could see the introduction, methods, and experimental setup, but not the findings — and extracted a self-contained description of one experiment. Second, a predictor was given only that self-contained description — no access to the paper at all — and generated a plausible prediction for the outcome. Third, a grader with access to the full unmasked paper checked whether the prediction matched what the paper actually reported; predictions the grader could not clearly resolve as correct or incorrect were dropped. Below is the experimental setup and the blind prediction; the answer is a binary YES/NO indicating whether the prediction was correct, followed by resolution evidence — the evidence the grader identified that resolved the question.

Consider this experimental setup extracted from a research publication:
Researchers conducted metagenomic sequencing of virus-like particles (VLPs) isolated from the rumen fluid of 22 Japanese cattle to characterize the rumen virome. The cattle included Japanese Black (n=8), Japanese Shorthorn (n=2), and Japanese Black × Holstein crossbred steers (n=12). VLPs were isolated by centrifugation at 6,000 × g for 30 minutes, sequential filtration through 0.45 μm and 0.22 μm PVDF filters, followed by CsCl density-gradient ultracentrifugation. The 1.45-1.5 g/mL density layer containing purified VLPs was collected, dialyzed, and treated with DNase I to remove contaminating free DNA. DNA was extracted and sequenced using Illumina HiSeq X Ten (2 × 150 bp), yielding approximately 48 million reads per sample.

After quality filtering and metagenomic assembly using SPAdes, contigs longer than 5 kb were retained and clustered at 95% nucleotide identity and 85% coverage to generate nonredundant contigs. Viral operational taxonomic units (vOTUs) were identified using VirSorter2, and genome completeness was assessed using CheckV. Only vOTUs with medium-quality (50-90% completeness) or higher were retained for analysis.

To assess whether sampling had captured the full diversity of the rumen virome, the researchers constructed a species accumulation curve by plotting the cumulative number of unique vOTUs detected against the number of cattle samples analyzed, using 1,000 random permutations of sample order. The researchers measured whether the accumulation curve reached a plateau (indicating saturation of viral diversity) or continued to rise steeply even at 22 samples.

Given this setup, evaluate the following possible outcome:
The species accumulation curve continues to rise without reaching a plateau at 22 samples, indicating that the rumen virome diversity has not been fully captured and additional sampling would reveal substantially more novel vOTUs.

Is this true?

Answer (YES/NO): YES